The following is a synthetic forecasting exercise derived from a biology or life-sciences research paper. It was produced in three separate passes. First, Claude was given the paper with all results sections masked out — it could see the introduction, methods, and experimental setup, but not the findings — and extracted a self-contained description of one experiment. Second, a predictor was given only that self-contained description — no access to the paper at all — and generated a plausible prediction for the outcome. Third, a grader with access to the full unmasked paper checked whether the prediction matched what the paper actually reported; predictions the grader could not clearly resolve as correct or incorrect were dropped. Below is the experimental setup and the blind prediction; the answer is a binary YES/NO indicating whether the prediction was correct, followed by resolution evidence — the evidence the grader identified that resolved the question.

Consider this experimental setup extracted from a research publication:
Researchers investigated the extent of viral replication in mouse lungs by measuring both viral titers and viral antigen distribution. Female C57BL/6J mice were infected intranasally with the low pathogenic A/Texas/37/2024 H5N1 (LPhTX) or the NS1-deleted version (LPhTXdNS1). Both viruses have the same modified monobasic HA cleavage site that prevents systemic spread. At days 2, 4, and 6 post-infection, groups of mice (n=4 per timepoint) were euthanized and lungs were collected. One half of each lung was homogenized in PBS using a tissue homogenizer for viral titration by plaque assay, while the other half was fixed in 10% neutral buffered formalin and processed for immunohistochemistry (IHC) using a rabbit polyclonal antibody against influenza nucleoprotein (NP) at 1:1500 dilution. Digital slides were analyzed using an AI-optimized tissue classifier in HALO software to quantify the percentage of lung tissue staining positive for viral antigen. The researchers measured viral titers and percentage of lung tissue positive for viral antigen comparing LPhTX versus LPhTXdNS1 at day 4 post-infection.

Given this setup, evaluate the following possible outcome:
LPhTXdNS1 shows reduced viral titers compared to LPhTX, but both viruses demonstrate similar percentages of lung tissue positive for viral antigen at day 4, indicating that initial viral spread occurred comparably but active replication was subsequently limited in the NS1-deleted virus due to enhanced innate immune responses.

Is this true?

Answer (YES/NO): NO